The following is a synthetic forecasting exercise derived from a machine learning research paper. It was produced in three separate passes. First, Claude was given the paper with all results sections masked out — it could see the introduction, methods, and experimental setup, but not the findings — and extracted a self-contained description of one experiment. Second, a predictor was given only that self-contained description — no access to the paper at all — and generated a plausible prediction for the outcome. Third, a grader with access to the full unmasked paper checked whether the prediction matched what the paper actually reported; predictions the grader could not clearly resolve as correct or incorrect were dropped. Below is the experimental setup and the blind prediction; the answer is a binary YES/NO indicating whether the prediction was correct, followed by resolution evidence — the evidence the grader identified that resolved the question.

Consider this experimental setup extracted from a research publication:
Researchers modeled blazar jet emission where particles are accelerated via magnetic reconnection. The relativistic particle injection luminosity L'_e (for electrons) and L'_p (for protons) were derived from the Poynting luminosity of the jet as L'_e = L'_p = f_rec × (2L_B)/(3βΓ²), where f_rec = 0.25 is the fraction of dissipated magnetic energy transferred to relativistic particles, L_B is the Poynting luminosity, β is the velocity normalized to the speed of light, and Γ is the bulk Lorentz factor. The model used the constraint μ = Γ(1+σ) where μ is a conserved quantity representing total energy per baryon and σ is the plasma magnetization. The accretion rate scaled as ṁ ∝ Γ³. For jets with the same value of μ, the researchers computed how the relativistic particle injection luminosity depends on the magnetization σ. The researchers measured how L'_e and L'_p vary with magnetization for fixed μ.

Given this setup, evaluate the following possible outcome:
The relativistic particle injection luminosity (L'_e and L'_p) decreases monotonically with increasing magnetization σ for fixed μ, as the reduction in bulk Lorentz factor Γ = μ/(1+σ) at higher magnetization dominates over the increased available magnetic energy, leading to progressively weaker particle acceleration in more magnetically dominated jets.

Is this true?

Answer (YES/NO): YES